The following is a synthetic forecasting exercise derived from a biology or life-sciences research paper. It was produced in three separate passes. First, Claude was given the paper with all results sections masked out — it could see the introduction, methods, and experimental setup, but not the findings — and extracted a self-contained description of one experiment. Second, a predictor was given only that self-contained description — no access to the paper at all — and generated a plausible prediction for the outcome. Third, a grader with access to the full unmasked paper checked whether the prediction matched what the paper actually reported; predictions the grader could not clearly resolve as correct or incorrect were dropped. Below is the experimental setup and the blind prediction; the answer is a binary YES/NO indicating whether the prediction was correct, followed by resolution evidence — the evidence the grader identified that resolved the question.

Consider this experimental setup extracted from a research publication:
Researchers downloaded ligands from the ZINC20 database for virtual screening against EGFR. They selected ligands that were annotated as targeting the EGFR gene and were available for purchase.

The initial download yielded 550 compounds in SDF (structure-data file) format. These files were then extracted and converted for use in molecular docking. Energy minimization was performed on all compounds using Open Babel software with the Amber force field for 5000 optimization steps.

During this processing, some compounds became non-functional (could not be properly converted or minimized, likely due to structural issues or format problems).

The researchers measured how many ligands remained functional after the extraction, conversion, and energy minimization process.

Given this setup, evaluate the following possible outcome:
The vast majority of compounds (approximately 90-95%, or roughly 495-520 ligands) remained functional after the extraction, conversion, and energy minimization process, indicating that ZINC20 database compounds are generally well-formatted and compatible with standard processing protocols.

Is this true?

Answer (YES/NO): NO